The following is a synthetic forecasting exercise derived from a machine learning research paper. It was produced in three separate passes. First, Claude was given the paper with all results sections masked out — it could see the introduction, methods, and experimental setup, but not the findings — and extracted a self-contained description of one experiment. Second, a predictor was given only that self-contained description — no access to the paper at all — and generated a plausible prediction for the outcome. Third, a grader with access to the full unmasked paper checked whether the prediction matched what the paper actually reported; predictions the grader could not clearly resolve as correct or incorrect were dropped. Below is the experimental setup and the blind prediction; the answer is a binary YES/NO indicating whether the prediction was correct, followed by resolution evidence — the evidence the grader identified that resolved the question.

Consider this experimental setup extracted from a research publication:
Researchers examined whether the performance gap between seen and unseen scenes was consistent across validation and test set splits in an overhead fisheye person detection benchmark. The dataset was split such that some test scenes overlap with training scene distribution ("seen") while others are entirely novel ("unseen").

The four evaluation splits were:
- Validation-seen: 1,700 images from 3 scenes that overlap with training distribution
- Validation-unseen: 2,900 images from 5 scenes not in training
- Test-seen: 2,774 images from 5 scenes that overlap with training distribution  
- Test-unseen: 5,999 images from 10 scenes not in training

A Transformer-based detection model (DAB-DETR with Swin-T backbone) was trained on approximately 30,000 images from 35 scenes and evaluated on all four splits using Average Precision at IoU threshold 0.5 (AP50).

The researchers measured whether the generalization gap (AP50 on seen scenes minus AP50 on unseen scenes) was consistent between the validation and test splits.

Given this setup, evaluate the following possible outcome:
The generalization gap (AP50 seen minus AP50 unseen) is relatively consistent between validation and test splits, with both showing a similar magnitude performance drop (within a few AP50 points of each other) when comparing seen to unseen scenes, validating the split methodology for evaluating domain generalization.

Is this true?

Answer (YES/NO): YES